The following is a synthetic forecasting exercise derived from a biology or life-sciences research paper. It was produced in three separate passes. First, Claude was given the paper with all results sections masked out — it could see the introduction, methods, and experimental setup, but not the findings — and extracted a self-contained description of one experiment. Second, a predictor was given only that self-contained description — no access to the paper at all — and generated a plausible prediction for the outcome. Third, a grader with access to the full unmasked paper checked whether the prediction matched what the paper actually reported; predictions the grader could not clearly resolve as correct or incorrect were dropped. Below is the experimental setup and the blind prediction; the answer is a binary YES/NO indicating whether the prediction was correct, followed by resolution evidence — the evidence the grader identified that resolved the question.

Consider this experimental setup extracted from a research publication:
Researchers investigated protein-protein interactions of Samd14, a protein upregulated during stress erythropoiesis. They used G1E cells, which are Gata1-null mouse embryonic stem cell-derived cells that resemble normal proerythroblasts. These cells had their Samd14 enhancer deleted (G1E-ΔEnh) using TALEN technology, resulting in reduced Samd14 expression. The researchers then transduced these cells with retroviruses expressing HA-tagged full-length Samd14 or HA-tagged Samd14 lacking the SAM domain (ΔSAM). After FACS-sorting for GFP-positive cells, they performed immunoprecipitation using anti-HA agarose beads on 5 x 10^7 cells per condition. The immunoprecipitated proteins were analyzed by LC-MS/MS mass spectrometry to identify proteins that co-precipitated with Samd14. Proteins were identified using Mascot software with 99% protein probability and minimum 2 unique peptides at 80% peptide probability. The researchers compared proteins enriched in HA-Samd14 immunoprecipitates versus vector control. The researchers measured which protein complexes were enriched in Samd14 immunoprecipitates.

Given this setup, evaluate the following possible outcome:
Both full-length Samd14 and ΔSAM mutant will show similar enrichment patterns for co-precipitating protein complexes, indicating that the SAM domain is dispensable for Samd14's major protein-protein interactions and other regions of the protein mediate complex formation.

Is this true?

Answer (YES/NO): YES